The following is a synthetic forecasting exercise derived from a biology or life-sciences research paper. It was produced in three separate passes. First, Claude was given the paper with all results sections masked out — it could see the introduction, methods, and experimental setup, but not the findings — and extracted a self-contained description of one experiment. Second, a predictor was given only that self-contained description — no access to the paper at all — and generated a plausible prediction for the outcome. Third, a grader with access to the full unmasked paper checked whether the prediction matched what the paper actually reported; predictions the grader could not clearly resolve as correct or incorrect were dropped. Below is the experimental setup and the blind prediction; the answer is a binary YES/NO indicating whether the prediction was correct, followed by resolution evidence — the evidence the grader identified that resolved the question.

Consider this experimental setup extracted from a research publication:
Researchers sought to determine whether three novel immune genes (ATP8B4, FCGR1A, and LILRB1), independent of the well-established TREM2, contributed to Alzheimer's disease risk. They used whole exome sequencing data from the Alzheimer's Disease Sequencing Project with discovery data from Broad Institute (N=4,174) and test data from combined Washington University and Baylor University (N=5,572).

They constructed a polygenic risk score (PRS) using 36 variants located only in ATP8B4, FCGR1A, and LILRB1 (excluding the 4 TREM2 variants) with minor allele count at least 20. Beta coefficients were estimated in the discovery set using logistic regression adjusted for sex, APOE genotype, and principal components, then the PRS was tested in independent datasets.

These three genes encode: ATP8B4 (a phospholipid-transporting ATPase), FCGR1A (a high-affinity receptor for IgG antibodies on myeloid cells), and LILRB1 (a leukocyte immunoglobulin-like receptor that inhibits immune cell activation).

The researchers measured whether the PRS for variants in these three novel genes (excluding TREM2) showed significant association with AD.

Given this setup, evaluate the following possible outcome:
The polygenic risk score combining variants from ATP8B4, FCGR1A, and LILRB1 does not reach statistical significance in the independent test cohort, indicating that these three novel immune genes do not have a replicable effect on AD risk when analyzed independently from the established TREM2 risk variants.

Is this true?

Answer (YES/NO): NO